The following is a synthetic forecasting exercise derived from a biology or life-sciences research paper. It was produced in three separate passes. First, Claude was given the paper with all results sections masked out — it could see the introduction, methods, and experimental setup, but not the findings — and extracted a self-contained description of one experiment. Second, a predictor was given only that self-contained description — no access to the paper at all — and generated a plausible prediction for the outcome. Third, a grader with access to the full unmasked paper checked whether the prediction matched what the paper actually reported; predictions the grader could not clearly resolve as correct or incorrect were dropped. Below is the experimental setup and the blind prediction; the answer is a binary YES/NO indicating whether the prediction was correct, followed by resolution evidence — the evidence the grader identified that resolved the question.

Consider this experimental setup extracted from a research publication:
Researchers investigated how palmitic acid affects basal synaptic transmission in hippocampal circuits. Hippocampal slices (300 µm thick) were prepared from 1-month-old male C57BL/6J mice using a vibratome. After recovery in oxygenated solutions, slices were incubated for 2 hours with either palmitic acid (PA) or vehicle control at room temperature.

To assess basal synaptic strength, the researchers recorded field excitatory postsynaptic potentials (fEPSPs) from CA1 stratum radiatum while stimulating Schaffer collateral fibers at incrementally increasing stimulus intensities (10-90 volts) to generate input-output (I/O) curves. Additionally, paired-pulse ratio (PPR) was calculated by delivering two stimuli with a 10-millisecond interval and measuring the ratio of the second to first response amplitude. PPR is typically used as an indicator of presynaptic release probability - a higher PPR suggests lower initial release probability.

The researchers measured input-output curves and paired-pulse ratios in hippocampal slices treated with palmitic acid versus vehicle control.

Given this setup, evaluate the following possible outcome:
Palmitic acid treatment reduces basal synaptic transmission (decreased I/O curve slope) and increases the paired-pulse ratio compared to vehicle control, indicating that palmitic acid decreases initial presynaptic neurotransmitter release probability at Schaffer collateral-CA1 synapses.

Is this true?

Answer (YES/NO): NO